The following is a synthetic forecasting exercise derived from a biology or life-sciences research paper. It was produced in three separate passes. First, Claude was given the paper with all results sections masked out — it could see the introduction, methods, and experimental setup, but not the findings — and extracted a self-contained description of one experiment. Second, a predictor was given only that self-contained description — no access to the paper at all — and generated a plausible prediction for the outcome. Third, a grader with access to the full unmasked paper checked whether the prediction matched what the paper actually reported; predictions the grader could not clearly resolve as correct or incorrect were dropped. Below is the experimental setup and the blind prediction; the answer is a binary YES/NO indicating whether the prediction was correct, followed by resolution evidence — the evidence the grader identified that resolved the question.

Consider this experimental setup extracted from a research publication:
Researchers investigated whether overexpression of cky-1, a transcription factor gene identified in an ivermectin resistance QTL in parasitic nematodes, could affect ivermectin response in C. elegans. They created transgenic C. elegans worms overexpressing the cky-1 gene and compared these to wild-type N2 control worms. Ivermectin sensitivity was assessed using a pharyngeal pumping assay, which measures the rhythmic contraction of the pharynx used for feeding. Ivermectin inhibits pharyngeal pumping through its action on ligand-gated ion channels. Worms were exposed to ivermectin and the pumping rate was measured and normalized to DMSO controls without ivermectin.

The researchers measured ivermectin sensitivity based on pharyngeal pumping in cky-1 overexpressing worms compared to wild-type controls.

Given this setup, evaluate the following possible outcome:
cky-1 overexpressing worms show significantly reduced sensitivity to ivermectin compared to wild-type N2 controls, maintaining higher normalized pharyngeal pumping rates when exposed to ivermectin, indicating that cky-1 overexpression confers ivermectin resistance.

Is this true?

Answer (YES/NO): NO